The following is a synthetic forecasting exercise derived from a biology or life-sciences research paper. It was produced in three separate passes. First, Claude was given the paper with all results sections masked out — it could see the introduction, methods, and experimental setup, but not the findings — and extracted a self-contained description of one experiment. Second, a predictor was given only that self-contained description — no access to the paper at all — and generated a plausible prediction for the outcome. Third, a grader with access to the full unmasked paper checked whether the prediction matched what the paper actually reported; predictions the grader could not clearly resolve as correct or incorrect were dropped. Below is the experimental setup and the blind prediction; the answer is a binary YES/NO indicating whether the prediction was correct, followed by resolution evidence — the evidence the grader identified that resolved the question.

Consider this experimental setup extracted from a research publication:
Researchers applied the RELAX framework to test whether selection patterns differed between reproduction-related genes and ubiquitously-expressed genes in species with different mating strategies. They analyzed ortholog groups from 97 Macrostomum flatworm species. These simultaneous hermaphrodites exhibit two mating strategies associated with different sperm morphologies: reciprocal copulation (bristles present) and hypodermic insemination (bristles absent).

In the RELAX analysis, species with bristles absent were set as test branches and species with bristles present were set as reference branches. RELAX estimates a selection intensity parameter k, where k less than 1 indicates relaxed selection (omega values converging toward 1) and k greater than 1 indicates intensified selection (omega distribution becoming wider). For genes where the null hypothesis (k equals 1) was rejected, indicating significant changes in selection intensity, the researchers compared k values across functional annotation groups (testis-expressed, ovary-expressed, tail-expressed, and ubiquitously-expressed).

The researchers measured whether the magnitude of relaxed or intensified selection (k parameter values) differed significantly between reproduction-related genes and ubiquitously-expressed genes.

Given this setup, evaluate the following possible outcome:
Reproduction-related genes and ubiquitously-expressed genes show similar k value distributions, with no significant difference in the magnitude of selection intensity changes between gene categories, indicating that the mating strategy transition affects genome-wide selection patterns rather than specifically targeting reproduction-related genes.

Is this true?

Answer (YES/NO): YES